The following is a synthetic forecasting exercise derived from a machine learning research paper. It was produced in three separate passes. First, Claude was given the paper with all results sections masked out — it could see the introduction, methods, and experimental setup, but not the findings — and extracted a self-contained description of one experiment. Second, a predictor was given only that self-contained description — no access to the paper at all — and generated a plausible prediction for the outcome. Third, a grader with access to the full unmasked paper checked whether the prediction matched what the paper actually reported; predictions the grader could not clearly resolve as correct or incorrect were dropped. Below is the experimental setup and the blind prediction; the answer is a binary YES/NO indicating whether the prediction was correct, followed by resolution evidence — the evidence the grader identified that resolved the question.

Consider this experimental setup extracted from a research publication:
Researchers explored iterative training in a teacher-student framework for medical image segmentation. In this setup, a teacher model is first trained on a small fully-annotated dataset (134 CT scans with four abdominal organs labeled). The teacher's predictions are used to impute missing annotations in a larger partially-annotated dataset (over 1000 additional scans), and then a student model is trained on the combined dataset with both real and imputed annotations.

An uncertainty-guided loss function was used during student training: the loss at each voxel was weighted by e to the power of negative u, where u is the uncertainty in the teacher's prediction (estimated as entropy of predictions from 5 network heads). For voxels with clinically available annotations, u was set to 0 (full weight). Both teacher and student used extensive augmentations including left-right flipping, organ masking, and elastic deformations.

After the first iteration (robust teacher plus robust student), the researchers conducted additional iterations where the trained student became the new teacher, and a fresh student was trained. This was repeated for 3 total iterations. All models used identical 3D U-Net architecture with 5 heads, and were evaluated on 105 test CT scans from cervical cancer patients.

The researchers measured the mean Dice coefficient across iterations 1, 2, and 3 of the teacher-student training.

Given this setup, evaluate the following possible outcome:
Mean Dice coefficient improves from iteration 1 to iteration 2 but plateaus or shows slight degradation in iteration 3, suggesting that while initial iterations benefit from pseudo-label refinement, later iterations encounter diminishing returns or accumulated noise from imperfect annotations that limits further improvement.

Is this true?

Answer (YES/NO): YES